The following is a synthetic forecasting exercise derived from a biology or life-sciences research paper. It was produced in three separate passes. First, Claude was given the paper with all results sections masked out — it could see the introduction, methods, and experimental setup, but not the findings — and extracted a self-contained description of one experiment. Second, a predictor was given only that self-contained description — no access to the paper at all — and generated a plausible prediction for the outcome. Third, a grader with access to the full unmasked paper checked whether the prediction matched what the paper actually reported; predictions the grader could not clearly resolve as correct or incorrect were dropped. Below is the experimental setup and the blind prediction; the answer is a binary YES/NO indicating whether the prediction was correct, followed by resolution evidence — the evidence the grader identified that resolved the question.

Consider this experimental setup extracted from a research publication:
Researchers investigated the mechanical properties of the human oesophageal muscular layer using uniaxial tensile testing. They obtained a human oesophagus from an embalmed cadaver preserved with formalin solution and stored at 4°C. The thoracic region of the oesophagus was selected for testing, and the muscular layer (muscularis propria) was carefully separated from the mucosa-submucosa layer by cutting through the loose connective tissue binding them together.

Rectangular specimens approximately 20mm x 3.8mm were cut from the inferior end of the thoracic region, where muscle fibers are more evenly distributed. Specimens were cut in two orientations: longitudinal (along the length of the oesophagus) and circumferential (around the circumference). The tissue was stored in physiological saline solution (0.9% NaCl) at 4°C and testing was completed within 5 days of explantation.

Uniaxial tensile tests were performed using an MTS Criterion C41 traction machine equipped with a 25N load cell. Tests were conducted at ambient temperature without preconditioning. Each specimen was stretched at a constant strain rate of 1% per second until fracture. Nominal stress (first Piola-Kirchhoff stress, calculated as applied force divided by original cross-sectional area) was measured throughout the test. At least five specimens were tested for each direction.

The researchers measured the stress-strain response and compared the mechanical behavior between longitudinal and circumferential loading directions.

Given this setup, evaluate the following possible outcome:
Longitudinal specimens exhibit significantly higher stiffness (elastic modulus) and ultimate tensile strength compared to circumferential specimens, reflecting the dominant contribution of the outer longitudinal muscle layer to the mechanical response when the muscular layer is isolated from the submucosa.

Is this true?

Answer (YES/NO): YES